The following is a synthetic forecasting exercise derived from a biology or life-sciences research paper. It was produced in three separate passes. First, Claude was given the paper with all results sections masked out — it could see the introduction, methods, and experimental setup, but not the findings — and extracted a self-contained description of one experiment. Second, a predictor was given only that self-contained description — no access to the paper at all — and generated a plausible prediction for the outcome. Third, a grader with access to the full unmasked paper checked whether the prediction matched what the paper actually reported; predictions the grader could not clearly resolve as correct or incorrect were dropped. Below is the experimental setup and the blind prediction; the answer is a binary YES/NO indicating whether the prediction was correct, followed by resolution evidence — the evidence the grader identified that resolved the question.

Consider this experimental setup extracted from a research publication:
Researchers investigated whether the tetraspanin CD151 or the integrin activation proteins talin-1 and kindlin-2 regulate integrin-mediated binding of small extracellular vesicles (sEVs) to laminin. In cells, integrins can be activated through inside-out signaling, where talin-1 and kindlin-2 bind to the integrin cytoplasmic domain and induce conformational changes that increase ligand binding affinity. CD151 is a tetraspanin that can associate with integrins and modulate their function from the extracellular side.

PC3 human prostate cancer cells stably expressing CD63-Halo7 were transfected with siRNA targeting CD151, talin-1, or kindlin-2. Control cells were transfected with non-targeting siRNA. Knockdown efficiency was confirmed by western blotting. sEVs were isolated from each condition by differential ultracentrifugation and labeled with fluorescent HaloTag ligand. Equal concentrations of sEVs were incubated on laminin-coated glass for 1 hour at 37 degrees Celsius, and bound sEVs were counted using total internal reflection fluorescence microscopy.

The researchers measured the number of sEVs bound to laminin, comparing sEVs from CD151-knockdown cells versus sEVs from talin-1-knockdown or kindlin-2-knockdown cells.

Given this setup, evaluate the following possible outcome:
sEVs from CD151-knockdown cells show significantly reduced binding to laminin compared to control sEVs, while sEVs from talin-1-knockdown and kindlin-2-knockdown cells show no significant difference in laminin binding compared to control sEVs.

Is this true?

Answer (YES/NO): YES